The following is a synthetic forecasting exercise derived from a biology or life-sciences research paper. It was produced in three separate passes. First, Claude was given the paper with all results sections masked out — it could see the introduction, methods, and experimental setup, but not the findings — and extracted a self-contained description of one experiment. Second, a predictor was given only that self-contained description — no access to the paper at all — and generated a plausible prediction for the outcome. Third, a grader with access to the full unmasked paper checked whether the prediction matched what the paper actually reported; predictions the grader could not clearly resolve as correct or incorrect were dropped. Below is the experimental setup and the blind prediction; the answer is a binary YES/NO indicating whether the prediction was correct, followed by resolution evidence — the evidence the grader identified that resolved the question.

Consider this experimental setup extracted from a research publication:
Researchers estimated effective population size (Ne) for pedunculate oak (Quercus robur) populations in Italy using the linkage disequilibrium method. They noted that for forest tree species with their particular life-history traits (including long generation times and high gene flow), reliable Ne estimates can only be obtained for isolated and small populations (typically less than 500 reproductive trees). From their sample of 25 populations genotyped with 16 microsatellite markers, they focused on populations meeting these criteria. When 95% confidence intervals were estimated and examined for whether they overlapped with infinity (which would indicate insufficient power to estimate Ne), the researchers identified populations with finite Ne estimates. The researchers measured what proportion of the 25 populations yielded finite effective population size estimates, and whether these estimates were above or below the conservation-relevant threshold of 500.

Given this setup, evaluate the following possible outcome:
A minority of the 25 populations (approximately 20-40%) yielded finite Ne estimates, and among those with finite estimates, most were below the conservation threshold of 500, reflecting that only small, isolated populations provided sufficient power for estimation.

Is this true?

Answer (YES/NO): YES